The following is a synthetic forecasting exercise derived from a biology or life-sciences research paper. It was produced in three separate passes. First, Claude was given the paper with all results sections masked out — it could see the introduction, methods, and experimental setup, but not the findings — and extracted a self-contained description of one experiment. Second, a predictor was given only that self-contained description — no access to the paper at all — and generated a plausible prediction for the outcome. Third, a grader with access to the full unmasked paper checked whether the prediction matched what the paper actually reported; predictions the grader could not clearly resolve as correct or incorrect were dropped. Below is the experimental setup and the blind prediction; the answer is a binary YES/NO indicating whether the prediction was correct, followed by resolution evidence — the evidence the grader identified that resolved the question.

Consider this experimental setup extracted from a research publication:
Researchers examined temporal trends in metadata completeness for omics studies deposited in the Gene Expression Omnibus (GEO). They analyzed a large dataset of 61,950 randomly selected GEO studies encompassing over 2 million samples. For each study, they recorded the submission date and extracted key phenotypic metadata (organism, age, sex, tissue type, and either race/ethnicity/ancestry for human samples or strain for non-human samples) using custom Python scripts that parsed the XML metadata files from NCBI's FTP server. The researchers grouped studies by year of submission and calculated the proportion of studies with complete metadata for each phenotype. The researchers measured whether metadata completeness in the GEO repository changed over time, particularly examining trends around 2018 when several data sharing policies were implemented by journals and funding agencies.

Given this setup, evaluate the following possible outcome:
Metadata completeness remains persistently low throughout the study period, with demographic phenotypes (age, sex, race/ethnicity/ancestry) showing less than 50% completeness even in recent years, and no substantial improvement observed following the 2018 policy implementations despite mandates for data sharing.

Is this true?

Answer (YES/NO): NO